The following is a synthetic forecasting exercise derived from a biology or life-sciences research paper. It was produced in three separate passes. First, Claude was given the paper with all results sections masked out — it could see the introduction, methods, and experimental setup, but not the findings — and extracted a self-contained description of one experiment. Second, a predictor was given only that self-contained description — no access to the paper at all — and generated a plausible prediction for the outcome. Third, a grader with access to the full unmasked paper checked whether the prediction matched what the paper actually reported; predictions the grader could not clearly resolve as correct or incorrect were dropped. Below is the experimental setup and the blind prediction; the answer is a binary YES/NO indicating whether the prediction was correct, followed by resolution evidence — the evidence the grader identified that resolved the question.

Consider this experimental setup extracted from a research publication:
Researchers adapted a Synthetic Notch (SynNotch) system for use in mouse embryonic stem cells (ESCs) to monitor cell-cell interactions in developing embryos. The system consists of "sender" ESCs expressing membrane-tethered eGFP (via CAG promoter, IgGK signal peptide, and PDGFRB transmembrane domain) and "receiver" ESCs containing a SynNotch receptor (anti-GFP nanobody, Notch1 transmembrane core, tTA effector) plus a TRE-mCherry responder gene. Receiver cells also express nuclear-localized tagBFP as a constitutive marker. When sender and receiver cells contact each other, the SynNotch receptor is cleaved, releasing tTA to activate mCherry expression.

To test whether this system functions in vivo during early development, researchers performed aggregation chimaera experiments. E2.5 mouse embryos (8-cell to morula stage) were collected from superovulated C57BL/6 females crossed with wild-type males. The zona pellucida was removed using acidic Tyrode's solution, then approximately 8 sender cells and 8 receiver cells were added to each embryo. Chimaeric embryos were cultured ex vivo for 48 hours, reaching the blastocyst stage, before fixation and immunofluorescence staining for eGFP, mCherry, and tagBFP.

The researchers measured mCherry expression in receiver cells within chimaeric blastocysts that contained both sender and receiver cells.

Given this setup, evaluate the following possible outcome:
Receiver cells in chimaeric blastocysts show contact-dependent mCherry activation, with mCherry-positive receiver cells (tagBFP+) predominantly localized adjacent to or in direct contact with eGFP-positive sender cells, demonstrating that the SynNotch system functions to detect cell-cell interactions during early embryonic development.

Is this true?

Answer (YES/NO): YES